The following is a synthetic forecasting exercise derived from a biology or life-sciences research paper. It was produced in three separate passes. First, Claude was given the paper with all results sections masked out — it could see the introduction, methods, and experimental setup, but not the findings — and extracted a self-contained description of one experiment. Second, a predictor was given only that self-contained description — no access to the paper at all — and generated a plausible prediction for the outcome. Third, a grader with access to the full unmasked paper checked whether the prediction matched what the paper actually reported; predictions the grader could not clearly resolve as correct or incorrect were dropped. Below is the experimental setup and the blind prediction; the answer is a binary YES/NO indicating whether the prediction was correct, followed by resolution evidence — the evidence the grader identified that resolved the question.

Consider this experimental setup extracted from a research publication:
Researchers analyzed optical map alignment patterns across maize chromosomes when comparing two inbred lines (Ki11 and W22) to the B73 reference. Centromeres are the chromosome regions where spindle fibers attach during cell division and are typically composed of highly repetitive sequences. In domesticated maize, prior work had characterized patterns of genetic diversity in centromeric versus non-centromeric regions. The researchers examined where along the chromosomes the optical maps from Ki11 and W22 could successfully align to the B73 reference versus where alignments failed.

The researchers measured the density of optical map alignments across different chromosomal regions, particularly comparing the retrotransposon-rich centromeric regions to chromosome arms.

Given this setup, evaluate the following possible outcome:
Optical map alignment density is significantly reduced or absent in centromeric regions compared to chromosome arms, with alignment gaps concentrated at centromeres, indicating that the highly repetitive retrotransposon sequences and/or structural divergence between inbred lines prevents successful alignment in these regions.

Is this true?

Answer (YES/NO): NO